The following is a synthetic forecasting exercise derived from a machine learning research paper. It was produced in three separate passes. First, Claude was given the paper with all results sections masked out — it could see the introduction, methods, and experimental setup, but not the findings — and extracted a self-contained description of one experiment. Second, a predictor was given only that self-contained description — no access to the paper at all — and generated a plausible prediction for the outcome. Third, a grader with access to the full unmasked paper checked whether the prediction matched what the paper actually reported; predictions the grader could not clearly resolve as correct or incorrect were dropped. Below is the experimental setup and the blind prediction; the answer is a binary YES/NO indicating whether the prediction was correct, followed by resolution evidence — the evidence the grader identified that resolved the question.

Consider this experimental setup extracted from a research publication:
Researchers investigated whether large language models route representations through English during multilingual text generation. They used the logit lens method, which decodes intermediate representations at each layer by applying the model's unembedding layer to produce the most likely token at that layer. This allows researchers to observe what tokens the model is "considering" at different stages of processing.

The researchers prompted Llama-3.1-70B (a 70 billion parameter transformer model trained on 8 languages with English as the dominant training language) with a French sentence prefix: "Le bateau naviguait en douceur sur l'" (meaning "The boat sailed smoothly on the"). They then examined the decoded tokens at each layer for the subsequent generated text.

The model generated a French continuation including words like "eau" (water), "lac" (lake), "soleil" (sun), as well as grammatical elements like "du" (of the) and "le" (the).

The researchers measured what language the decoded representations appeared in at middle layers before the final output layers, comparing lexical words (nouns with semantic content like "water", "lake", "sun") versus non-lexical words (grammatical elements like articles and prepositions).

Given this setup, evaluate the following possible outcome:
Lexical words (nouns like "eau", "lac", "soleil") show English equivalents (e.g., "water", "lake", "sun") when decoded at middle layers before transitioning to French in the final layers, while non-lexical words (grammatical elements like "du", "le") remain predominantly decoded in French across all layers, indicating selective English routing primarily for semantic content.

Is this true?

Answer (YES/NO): YES